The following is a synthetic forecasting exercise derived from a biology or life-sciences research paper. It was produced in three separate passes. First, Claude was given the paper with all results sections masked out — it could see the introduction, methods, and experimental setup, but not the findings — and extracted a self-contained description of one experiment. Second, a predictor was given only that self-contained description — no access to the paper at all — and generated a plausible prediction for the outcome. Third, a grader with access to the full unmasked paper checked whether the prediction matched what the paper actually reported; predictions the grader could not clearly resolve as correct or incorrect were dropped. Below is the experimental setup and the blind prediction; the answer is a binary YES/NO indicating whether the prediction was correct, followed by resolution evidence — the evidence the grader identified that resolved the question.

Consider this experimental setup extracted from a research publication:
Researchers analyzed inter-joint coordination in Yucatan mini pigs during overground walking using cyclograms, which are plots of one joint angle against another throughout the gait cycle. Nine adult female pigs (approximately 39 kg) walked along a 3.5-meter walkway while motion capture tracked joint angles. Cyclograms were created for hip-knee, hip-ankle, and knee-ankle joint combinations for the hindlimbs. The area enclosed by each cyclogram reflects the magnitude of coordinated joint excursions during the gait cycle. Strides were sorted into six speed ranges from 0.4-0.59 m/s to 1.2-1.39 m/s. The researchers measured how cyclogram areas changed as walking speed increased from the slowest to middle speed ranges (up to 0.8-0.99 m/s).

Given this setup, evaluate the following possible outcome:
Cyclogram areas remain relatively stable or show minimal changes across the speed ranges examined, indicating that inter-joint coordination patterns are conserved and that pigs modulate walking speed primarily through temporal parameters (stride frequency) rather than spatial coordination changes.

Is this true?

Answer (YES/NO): NO